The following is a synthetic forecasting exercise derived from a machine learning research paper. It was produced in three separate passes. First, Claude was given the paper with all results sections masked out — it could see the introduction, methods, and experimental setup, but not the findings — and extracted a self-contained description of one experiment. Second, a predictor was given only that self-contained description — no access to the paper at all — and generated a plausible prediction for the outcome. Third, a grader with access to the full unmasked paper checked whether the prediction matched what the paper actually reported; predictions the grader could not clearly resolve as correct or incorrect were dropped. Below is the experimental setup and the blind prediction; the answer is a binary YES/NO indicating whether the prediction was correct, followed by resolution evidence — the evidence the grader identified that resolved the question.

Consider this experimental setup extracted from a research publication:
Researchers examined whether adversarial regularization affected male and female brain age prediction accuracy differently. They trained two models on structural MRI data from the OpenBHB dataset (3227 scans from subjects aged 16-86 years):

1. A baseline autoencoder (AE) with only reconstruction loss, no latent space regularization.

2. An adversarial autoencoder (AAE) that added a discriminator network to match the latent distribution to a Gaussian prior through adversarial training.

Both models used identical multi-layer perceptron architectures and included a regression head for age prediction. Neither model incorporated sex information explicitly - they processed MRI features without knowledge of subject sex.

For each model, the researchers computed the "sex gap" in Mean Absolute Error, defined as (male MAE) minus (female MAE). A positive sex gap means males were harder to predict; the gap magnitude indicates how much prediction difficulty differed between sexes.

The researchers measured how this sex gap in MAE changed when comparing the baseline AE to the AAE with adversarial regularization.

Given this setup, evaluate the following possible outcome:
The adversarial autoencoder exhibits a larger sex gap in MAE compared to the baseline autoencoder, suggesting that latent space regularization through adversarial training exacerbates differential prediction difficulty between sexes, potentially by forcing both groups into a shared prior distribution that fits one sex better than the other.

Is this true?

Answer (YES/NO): YES